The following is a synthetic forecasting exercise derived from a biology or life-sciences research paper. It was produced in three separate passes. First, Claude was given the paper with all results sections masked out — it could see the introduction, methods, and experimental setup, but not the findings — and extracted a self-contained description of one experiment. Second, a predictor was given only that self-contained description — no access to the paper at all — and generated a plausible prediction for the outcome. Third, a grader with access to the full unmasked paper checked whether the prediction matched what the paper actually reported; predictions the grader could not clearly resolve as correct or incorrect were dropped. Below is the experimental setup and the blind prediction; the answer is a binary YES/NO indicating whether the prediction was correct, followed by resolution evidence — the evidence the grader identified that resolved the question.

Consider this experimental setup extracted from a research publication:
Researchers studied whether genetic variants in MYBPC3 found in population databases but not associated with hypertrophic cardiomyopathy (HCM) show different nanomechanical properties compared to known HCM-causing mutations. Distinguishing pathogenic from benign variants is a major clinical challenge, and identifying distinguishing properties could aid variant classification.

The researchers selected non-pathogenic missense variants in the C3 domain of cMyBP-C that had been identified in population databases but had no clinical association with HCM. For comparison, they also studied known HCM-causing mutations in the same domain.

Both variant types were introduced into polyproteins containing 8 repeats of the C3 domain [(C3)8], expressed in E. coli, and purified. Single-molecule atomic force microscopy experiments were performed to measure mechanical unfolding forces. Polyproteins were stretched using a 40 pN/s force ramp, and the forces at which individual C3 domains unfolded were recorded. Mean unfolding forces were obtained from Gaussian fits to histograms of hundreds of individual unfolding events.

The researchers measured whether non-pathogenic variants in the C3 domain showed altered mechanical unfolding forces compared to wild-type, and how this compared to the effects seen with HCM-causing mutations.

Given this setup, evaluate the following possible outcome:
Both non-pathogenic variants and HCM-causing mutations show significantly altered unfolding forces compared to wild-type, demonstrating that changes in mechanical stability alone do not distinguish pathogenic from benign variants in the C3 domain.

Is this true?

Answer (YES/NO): NO